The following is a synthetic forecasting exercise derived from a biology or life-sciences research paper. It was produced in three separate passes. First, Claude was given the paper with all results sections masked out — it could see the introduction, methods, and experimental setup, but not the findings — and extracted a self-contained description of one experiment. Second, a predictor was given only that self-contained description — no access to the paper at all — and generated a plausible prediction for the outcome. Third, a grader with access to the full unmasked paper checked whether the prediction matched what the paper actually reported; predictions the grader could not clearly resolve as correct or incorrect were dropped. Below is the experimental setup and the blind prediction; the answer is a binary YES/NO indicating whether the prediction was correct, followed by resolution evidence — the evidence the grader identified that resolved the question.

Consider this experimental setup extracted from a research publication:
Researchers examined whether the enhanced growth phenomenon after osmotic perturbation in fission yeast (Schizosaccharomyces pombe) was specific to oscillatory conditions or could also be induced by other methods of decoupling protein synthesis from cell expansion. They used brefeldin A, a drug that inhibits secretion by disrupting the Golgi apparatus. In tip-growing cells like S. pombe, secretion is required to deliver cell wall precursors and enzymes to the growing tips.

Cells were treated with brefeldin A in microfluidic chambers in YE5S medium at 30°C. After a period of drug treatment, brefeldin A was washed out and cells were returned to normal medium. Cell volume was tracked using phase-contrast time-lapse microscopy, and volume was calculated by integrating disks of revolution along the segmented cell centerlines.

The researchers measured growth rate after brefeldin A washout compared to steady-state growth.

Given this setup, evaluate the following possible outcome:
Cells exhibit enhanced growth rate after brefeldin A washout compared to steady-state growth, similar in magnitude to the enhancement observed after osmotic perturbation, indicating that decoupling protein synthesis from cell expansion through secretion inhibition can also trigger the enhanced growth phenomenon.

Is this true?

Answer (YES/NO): YES